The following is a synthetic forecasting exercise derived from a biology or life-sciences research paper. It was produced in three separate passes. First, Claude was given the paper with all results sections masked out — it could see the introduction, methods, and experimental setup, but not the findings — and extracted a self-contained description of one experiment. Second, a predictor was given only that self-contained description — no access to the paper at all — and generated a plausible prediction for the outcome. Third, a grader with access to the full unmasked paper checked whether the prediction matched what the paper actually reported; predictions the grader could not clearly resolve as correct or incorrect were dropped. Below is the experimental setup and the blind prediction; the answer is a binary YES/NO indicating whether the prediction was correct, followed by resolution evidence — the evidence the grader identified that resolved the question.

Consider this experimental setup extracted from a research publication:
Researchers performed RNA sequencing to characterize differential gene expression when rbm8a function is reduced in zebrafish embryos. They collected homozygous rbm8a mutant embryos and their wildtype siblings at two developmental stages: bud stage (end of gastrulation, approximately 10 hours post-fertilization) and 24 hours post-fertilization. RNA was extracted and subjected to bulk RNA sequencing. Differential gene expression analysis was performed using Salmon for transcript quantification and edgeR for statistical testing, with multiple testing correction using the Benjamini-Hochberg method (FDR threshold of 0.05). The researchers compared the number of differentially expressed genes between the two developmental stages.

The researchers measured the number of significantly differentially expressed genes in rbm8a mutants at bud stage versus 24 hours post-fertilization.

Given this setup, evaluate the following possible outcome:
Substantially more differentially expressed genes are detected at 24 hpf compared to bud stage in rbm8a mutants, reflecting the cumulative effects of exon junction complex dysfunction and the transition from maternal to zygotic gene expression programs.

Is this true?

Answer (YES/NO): YES